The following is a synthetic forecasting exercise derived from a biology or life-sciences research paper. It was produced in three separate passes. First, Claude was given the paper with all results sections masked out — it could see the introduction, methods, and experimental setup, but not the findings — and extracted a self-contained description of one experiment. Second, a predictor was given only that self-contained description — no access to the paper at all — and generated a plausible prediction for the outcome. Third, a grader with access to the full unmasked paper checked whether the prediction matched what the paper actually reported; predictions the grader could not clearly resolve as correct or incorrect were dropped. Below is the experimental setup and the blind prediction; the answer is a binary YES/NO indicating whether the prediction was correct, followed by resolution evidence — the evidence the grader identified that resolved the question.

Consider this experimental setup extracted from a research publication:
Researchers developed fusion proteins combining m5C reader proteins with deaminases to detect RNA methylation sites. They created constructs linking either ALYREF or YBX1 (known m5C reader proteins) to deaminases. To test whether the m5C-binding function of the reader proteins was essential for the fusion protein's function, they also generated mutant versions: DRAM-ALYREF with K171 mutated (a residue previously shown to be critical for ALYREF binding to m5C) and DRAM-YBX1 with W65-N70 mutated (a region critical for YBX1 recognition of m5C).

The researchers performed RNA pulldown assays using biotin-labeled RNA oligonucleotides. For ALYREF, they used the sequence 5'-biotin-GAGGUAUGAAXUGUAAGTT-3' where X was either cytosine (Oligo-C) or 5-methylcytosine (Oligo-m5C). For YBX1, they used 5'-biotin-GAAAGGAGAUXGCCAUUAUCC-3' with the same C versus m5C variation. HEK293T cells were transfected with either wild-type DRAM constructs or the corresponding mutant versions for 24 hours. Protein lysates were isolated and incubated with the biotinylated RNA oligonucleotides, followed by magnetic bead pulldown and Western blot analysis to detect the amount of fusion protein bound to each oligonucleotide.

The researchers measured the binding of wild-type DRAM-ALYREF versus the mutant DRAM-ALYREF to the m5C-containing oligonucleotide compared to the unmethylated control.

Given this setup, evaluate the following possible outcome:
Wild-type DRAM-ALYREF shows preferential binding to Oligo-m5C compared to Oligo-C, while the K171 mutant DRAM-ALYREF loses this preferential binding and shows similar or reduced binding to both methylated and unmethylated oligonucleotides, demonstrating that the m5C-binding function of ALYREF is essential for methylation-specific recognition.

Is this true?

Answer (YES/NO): YES